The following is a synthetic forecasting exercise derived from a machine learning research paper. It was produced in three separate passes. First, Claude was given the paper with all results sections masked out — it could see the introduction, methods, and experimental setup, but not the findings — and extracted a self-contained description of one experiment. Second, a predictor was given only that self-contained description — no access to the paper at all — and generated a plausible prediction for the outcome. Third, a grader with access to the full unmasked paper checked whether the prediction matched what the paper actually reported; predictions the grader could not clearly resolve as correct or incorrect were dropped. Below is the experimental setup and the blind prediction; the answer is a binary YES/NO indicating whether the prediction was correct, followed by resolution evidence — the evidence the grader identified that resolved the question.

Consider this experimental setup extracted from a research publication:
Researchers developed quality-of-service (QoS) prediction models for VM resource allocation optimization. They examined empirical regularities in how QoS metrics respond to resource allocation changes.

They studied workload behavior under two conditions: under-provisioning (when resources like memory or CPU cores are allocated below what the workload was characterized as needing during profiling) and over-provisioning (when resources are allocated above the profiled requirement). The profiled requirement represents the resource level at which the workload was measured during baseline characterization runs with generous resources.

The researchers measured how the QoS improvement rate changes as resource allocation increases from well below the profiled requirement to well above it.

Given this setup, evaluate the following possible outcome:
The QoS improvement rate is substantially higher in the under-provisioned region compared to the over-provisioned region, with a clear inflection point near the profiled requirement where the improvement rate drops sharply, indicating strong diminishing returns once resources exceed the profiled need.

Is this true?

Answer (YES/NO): YES